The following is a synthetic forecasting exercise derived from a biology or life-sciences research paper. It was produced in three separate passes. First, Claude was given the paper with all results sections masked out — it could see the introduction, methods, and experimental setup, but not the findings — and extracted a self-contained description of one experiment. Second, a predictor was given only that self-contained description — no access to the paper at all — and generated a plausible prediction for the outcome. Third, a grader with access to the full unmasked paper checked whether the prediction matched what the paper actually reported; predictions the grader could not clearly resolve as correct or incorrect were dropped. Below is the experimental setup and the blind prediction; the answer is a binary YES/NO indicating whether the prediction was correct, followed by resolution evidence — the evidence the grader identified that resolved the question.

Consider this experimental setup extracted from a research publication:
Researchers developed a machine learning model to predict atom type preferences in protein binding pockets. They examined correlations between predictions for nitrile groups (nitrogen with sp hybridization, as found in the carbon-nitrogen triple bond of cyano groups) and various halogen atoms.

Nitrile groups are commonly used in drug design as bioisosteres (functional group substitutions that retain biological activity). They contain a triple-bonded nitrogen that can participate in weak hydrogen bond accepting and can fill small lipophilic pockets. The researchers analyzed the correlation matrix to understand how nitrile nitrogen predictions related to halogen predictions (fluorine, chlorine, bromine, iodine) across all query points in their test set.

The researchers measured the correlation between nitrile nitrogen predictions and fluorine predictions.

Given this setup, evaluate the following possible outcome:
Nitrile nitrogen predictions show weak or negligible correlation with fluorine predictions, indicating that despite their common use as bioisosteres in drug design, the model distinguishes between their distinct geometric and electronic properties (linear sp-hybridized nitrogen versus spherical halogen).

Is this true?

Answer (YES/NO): NO